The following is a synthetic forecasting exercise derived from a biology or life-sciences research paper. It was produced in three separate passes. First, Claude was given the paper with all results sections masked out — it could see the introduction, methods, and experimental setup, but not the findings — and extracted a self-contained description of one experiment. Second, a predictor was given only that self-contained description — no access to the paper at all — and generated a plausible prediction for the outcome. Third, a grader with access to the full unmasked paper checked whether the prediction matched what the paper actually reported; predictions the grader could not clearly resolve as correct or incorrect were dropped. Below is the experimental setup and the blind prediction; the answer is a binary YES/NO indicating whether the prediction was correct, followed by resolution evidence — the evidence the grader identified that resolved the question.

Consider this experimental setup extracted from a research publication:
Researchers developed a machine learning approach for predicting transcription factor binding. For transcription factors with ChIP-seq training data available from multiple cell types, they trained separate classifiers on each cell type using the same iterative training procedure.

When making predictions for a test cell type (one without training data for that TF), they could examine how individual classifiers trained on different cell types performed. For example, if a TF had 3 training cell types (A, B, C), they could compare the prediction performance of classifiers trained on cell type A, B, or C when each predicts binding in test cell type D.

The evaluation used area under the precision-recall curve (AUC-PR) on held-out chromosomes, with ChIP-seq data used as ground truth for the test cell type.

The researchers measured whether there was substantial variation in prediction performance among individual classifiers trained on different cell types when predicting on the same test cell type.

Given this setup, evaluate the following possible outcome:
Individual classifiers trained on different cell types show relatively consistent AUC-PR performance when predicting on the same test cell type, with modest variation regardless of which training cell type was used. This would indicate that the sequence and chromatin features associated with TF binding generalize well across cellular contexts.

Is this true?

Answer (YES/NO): NO